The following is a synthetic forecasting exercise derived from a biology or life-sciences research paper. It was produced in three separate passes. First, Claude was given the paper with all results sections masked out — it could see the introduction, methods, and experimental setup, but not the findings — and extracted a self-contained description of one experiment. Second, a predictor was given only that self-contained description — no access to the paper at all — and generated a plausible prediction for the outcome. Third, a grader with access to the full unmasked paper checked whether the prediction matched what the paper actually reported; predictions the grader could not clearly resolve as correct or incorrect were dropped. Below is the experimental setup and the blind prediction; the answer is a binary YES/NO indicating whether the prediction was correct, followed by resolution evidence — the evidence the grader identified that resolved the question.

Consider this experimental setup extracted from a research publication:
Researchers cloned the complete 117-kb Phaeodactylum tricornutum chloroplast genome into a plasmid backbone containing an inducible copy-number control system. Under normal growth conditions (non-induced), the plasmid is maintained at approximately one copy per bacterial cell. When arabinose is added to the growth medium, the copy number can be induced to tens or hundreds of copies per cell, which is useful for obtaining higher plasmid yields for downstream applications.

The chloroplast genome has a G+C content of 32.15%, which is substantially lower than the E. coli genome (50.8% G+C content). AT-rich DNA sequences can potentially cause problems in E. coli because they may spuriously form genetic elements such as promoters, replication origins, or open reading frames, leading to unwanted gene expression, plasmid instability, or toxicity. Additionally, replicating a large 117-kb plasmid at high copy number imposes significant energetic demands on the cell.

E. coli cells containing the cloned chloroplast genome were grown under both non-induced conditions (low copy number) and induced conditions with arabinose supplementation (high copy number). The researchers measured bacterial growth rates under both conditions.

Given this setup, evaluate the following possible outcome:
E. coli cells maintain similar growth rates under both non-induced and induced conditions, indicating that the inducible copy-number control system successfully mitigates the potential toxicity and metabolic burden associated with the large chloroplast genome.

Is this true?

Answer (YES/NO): NO